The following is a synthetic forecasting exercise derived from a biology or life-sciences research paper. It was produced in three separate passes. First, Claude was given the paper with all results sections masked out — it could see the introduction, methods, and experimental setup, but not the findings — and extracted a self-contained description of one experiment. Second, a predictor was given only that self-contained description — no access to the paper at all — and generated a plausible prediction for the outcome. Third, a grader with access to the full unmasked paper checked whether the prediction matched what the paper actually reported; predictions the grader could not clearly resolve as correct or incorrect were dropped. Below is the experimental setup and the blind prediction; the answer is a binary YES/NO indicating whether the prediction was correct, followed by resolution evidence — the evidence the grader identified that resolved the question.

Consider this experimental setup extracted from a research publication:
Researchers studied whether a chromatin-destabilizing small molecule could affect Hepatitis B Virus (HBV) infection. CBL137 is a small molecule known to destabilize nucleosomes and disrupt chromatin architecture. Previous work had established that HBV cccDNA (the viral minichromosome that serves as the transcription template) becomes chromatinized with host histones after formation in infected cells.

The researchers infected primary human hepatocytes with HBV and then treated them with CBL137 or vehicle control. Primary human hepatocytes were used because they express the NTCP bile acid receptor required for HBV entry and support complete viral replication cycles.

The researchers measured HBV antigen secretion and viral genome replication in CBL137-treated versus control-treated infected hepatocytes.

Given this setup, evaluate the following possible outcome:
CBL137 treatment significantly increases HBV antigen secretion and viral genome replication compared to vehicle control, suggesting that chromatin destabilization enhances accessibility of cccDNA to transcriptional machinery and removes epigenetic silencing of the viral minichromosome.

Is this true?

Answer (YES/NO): NO